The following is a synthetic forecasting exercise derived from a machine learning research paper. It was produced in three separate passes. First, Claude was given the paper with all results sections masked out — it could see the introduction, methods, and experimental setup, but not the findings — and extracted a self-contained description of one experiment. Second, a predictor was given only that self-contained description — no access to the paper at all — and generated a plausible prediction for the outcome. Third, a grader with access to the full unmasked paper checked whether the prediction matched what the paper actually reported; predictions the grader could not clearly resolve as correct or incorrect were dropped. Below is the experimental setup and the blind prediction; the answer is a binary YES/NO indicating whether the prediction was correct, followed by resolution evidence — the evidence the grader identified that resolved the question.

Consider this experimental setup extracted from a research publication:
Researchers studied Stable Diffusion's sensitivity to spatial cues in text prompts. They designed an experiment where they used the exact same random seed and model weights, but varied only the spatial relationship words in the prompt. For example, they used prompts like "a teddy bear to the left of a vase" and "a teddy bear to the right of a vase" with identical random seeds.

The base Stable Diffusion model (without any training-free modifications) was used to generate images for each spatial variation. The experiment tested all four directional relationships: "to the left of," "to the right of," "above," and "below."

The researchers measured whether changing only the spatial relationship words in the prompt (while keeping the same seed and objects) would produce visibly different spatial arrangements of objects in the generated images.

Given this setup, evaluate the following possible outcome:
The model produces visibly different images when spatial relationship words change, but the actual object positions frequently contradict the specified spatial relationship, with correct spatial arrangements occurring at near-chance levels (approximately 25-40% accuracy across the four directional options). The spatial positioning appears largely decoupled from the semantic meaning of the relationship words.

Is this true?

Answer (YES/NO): NO